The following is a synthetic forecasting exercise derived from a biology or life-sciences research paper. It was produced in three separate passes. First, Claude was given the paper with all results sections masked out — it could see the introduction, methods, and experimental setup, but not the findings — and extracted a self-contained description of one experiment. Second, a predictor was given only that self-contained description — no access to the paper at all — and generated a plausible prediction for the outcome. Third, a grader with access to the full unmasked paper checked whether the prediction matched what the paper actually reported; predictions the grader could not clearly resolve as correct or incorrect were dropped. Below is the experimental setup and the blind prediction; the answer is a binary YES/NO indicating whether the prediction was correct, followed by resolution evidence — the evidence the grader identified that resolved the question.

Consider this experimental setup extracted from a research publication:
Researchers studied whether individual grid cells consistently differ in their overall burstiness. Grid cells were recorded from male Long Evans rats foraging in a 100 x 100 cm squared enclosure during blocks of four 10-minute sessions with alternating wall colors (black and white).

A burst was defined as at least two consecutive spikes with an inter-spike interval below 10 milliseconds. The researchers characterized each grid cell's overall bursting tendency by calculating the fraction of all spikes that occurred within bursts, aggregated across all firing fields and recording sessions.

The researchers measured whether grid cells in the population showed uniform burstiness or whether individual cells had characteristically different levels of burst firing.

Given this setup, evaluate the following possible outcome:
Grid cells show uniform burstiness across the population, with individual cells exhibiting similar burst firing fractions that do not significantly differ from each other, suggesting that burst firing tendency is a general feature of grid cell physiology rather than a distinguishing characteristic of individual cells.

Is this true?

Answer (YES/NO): NO